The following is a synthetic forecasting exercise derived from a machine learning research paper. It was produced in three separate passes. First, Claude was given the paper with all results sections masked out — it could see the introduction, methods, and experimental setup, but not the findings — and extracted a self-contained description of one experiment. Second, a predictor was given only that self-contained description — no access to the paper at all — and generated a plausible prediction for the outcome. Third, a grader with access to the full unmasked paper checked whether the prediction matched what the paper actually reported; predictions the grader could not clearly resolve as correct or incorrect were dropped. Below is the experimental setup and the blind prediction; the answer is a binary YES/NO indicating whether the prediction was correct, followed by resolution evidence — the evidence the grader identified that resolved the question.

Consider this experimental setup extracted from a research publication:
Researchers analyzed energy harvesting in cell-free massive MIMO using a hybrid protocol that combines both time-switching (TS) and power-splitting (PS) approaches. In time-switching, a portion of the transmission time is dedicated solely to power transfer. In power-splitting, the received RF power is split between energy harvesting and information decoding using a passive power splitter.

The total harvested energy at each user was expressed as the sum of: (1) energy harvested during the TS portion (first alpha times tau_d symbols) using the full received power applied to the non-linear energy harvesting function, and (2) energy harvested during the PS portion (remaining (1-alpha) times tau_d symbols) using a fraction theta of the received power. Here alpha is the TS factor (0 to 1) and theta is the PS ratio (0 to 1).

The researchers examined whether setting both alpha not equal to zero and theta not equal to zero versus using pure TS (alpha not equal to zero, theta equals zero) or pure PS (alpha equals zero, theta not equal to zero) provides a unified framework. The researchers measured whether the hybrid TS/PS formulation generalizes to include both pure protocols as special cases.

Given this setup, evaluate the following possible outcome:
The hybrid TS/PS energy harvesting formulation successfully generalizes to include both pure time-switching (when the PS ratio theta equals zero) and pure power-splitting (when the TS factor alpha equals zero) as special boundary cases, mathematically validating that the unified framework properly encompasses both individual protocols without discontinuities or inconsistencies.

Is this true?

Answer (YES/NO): YES